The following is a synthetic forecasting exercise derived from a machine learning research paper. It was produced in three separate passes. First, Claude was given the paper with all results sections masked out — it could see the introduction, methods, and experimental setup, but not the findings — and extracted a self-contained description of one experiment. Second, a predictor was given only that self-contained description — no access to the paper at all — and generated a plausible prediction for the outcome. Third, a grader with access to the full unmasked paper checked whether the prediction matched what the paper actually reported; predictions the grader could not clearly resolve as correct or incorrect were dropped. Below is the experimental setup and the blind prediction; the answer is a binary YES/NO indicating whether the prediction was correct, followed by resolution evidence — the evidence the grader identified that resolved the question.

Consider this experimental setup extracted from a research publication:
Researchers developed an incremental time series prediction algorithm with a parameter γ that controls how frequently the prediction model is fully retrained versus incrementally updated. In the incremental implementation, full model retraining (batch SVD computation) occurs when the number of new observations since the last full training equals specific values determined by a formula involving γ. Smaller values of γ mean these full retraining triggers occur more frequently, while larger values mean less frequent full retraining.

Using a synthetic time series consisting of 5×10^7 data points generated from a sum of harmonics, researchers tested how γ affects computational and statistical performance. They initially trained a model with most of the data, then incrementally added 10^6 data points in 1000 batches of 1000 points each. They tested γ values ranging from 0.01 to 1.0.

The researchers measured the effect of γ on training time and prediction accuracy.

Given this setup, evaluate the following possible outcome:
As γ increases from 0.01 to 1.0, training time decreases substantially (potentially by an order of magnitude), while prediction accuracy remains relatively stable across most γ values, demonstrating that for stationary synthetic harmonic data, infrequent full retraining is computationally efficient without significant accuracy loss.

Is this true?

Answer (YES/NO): NO